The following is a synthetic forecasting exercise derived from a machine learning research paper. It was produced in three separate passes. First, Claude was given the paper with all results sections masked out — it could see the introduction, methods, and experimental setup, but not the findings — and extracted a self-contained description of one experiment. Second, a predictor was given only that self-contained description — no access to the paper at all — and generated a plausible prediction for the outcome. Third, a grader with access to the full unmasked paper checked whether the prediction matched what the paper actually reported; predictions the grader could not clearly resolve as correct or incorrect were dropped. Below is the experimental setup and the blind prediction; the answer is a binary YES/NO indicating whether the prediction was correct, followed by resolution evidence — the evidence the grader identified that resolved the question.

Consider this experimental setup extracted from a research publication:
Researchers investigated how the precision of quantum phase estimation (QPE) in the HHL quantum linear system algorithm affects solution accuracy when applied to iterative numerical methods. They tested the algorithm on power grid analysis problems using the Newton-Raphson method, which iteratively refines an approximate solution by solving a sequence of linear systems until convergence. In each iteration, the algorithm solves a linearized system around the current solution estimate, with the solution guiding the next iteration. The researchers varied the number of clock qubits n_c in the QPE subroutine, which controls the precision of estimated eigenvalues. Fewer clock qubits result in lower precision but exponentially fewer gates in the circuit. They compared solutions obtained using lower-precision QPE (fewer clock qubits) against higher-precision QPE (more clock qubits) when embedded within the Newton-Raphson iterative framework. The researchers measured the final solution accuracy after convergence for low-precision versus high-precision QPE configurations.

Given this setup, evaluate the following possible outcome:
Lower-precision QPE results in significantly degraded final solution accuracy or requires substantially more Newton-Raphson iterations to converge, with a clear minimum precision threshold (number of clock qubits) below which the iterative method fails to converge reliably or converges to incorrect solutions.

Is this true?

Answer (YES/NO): NO